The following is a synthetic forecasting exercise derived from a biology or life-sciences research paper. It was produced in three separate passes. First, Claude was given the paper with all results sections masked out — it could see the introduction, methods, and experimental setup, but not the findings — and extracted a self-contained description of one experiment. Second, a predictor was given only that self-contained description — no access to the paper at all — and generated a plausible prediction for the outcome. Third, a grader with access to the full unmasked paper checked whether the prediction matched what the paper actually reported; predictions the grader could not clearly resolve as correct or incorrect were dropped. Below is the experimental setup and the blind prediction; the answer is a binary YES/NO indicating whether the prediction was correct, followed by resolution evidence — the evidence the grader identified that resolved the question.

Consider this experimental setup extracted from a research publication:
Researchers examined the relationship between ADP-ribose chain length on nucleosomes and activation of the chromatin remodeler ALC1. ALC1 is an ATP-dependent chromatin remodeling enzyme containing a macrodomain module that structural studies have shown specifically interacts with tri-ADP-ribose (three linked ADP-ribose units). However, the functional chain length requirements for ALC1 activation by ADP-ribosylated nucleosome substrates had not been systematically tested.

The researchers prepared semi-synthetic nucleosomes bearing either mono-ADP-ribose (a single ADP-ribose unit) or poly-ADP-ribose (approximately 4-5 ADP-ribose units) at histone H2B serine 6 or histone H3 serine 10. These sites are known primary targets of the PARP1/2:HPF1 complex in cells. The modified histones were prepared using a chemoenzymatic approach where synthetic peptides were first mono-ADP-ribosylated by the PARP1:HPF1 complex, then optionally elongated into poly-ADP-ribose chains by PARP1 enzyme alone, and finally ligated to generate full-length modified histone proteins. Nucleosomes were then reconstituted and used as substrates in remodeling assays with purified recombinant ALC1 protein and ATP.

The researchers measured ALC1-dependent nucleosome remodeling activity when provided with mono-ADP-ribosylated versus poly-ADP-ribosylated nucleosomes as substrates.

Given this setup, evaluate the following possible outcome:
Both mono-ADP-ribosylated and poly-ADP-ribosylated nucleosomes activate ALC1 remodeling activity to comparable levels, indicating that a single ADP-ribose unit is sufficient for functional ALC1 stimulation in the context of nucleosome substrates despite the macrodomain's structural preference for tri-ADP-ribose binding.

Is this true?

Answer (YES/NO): NO